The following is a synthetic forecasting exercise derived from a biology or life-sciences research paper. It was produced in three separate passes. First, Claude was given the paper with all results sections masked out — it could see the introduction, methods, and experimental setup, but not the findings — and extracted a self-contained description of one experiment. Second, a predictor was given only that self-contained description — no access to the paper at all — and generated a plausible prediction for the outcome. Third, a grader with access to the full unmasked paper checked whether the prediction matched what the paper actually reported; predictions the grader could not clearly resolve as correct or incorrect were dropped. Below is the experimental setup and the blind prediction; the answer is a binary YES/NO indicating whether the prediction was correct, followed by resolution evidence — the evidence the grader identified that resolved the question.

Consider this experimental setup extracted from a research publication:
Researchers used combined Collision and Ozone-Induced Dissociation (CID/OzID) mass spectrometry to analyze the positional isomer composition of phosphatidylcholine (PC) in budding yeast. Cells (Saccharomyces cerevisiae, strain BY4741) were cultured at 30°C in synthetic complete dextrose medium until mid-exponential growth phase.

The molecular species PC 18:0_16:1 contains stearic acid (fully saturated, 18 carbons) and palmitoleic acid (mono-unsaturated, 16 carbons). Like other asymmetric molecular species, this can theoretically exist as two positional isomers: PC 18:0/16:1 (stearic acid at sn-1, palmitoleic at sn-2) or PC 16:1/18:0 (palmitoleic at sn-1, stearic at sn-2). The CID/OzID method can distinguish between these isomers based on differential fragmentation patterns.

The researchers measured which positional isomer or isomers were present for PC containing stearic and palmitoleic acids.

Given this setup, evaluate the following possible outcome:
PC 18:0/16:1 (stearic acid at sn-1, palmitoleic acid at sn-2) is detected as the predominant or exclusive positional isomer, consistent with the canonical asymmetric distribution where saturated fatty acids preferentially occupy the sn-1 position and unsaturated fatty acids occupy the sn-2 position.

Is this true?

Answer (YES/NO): YES